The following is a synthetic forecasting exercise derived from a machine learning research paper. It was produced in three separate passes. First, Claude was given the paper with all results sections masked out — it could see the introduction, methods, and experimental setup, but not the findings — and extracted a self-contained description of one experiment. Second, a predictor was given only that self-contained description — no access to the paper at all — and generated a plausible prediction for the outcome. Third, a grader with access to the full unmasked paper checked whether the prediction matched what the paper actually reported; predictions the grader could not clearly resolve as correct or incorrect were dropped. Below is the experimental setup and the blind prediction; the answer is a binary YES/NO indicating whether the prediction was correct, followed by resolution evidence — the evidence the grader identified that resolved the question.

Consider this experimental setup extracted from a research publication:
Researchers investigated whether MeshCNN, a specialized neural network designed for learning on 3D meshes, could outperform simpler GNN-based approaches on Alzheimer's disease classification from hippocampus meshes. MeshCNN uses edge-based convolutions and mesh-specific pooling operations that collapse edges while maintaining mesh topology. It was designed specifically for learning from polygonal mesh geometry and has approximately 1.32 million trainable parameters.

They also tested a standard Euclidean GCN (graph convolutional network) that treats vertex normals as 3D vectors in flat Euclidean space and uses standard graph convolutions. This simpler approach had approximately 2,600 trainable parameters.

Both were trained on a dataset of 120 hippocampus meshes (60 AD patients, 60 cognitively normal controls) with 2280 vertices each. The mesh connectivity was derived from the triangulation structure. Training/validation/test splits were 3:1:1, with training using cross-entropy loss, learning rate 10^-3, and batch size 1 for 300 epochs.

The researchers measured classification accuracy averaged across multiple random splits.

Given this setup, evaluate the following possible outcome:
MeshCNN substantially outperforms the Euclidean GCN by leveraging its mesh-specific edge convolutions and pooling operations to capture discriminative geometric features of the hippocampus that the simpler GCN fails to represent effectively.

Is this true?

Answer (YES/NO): NO